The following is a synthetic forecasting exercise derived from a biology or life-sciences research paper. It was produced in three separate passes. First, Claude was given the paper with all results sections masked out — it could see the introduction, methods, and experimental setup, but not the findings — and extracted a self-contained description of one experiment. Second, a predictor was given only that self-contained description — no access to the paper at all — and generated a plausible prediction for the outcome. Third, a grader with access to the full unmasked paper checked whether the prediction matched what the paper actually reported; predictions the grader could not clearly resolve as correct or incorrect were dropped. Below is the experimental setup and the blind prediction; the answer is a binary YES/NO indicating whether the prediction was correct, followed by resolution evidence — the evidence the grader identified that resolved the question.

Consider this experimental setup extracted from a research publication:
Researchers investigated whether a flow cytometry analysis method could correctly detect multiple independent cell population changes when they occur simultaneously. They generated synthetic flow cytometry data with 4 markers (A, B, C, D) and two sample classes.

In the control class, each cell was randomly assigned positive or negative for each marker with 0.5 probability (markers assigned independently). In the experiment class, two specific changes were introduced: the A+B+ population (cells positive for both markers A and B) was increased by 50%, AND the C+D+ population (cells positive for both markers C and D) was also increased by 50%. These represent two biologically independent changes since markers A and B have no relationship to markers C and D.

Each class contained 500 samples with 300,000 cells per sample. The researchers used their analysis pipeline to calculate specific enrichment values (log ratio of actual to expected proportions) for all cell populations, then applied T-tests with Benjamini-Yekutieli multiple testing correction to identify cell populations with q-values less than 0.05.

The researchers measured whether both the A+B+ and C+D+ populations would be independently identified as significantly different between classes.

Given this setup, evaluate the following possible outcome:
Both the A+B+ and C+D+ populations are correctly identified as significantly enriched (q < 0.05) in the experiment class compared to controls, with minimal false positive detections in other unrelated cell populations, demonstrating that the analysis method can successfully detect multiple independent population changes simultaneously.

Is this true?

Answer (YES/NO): YES